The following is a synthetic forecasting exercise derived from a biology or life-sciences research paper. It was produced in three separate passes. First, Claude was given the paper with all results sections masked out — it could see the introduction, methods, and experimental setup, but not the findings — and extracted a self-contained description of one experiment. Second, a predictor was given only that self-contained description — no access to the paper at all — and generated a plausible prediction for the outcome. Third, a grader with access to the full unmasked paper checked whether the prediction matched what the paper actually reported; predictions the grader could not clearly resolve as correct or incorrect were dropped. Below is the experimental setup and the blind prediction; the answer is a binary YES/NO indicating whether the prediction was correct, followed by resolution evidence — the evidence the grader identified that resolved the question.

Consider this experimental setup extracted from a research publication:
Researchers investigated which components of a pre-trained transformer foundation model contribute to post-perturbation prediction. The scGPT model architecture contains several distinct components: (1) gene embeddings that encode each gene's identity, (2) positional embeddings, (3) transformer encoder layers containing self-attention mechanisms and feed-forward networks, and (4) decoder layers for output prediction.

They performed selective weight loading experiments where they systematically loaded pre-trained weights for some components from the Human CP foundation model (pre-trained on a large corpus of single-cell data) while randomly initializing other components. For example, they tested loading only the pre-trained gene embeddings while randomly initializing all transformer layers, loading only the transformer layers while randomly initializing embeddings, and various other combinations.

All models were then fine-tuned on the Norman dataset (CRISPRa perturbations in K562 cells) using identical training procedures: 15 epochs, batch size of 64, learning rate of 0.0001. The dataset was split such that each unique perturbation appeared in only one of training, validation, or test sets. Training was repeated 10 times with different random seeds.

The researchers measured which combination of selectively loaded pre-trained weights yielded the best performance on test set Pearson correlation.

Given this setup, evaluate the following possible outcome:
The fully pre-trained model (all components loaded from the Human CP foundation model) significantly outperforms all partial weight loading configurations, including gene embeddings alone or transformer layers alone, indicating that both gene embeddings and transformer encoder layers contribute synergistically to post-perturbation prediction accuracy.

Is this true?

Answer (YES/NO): NO